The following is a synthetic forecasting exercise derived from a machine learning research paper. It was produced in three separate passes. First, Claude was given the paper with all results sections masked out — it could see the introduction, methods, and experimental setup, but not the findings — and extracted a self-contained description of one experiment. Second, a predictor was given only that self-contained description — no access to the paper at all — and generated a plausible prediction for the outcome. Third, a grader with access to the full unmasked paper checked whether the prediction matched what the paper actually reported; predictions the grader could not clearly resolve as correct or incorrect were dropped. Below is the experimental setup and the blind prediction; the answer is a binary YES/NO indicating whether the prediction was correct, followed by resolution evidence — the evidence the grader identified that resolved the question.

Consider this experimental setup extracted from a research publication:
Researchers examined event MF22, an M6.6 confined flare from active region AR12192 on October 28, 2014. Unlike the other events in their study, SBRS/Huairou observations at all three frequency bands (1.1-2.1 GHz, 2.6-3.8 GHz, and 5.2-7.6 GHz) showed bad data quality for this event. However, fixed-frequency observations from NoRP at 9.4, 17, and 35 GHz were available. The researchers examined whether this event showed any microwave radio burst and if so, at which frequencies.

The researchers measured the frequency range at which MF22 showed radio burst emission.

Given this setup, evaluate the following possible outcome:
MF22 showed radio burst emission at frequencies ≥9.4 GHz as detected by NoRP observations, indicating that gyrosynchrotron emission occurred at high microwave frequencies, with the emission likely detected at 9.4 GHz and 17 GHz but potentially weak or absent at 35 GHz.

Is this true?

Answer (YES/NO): NO